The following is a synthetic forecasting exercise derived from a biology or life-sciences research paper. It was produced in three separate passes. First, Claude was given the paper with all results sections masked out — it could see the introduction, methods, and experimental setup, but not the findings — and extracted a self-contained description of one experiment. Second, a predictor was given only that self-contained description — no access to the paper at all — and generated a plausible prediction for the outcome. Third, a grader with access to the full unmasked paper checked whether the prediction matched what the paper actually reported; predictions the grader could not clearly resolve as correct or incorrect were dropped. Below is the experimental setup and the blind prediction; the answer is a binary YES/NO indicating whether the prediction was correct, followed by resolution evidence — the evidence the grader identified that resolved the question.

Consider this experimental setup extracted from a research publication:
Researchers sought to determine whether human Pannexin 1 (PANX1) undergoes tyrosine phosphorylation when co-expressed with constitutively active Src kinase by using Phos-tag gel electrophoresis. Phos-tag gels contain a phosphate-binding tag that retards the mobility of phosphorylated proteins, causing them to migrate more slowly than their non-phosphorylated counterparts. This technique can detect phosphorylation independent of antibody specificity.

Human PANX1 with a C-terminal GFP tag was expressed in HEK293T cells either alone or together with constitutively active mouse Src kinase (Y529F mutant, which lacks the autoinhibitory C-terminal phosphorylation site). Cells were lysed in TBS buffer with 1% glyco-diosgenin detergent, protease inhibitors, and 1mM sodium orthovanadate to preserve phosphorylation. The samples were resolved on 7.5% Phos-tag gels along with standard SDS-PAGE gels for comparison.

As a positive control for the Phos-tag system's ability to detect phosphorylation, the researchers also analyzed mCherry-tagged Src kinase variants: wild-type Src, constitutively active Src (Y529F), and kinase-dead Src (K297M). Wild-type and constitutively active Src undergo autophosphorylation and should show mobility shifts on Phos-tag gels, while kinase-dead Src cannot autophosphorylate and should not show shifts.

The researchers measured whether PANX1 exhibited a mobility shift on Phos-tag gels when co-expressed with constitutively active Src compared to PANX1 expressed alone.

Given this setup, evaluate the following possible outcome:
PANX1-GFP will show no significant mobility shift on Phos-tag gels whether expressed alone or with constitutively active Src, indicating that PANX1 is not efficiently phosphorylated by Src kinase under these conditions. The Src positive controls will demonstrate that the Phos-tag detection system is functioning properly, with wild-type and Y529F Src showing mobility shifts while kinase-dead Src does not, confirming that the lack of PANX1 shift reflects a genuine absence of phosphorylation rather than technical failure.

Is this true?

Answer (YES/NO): YES